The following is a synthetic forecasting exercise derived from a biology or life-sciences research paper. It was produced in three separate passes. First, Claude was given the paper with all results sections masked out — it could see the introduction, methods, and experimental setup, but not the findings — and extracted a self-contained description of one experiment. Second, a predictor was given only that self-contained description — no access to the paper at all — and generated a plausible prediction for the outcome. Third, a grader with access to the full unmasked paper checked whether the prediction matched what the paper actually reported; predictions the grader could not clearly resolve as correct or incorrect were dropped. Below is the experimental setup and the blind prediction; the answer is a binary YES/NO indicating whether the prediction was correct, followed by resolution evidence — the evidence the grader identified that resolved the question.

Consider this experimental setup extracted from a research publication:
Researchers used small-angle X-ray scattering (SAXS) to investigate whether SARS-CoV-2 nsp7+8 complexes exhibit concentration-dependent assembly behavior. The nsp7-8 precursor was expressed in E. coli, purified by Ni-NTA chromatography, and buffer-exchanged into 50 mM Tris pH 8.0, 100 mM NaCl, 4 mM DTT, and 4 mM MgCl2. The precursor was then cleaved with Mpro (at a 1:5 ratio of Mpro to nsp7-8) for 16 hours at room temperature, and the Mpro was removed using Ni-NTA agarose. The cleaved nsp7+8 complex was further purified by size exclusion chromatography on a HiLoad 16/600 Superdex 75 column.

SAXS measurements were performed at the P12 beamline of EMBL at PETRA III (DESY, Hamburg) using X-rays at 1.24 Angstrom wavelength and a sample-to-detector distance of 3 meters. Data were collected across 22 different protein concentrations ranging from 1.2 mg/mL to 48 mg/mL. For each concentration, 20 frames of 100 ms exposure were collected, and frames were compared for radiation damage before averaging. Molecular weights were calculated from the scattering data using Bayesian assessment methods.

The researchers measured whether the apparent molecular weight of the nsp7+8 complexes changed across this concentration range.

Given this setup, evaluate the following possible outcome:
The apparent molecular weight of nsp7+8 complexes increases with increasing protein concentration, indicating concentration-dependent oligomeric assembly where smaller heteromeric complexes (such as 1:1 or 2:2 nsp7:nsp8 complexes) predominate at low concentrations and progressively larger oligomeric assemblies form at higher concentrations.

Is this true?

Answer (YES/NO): YES